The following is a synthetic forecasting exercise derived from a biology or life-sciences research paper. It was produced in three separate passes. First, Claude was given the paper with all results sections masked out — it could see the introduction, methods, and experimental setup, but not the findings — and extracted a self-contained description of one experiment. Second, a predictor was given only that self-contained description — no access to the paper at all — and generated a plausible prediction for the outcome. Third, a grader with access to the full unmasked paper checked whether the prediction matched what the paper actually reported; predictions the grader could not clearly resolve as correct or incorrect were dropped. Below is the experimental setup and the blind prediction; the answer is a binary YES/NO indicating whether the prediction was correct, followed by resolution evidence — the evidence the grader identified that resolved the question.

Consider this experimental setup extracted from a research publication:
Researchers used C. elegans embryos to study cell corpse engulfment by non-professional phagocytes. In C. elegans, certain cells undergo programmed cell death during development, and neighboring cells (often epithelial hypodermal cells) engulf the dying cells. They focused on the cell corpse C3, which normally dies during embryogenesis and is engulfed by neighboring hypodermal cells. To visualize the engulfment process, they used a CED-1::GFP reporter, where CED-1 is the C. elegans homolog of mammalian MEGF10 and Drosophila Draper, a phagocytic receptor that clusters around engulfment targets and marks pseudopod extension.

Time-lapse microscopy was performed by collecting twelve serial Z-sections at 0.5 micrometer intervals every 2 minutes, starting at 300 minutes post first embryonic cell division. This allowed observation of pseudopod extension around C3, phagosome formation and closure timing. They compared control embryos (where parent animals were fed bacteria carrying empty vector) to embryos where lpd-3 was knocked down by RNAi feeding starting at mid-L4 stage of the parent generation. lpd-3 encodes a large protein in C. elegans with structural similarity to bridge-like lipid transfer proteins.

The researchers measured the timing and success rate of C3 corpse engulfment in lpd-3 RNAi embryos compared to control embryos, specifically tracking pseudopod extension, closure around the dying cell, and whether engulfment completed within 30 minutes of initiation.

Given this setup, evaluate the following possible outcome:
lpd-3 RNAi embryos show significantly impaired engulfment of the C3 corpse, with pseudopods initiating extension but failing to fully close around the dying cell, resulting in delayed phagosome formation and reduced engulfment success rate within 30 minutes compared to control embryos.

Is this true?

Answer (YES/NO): NO